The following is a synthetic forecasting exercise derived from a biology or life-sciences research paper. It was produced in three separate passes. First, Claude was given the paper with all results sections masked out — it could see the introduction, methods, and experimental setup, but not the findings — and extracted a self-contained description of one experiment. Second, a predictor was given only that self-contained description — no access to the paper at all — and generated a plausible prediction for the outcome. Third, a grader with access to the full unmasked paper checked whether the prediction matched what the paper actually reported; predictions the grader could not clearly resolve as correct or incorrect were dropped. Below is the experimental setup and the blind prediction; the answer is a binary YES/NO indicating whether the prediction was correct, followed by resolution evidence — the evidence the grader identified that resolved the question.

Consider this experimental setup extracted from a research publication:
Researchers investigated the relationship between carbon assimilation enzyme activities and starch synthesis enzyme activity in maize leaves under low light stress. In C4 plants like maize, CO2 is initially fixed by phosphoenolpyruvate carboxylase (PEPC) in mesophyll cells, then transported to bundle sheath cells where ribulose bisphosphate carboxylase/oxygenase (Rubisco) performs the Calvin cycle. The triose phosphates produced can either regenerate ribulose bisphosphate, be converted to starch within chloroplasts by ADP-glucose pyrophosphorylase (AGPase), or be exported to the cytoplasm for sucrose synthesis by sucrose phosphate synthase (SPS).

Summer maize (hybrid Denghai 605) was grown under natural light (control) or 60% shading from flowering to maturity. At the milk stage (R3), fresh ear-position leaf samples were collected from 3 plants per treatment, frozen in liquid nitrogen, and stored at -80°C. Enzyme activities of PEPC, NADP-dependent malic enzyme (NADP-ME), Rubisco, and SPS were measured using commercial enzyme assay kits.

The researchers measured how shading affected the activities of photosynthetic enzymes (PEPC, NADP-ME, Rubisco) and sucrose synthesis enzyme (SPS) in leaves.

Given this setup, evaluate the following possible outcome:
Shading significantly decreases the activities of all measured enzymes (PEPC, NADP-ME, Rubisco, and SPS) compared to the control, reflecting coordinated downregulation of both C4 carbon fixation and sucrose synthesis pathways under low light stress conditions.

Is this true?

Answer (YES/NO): YES